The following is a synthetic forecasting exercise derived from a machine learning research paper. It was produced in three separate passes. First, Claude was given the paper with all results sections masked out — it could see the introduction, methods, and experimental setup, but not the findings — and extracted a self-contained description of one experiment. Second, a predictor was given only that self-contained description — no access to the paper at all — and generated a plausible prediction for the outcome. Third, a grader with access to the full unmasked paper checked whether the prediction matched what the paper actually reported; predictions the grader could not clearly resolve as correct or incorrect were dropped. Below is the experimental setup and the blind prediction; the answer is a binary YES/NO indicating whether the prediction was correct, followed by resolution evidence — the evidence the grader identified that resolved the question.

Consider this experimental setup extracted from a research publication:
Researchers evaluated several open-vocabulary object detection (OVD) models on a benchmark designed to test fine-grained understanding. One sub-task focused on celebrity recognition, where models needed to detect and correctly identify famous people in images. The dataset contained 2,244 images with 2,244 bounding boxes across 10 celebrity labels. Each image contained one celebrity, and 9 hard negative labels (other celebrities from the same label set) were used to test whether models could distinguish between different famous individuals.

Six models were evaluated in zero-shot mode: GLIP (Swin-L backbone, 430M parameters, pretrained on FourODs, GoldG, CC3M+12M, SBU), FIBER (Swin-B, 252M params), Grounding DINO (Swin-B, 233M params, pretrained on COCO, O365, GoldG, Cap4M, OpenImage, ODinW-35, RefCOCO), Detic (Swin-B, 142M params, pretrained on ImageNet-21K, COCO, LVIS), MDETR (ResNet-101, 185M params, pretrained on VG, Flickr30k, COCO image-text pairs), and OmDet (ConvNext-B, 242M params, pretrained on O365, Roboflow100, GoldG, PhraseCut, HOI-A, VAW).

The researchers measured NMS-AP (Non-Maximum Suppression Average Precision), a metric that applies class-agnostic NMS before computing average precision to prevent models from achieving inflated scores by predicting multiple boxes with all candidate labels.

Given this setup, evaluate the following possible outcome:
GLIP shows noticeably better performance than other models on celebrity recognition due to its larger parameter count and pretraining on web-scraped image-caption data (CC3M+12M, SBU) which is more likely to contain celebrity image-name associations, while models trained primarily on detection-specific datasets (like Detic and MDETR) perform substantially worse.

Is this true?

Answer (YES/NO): YES